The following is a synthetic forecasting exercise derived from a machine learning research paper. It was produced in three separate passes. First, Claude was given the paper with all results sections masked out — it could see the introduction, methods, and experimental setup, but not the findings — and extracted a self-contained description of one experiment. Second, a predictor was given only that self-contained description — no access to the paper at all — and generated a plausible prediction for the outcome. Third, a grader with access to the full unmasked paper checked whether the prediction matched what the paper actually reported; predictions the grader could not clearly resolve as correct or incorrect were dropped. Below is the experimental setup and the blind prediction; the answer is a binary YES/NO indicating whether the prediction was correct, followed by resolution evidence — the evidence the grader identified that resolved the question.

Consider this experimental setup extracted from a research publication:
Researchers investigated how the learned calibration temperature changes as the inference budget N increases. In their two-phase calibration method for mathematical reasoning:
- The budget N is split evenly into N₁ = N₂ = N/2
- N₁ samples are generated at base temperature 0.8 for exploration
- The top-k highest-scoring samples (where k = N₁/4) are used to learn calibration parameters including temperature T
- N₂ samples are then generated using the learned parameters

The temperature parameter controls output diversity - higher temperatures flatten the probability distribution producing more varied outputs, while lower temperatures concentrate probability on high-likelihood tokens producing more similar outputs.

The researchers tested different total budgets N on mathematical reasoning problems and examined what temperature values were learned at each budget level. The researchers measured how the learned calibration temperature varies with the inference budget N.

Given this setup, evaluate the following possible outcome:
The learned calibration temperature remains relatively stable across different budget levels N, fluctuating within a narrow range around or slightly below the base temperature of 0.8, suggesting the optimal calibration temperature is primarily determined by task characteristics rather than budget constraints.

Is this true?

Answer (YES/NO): NO